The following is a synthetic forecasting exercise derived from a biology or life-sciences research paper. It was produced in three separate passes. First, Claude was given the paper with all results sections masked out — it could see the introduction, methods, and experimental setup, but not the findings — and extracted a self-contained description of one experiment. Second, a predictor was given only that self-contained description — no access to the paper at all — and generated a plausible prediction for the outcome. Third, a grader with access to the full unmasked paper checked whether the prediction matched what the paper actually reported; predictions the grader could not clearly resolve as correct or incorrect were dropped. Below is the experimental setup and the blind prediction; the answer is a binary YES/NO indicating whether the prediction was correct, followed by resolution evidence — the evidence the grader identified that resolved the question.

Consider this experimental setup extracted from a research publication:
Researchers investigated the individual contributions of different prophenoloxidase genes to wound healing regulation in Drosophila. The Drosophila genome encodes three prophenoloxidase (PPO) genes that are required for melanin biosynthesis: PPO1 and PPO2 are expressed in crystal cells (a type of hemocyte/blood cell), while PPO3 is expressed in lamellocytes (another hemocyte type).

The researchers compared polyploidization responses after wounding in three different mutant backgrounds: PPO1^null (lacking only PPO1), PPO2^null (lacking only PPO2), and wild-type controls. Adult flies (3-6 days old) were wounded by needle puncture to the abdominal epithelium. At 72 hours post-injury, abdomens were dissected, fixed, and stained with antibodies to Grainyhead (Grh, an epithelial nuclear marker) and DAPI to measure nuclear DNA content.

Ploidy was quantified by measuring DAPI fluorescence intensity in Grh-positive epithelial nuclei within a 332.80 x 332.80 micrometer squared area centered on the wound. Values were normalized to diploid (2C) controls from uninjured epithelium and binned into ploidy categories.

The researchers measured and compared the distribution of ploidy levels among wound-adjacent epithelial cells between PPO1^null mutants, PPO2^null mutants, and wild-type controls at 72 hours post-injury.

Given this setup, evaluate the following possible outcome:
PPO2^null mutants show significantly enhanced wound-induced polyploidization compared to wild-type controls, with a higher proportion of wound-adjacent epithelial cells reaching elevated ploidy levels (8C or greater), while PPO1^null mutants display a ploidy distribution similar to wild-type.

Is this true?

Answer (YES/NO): NO